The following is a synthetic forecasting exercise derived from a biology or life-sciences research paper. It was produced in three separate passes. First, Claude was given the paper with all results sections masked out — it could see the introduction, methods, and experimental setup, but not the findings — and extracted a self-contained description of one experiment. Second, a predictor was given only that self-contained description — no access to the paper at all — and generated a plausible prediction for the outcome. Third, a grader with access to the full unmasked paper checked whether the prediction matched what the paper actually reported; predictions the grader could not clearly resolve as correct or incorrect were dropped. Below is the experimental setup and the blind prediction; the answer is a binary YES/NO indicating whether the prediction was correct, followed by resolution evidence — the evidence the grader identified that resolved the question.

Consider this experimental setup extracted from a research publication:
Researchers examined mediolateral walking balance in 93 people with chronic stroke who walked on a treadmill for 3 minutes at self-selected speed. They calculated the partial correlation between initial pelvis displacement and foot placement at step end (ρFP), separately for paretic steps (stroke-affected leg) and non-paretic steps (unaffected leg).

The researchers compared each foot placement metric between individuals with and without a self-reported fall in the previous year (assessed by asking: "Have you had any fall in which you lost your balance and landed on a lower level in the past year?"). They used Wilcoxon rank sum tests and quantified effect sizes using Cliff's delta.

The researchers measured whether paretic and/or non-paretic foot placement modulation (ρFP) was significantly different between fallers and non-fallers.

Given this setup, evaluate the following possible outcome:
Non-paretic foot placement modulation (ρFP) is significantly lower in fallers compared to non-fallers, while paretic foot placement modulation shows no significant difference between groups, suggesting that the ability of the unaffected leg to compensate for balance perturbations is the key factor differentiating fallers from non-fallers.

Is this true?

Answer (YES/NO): NO